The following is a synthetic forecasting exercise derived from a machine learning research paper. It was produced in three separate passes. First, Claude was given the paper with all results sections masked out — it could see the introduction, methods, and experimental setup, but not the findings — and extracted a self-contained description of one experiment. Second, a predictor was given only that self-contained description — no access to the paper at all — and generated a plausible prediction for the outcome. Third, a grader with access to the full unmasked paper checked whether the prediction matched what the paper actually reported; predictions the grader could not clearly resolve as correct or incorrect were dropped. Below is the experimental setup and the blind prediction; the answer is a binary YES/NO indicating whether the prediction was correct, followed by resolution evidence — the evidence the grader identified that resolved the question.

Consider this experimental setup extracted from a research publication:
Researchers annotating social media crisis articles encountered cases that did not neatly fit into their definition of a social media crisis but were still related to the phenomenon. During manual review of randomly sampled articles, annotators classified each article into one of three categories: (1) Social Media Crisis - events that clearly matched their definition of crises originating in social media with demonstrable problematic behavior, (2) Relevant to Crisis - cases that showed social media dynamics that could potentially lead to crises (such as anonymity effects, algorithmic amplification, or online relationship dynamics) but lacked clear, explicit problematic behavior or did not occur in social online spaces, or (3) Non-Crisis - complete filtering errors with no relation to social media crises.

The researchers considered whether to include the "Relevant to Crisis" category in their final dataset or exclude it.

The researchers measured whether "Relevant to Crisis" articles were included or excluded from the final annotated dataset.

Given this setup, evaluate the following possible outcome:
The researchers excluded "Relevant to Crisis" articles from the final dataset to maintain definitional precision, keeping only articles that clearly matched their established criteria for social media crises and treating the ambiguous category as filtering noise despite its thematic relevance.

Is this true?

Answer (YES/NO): NO